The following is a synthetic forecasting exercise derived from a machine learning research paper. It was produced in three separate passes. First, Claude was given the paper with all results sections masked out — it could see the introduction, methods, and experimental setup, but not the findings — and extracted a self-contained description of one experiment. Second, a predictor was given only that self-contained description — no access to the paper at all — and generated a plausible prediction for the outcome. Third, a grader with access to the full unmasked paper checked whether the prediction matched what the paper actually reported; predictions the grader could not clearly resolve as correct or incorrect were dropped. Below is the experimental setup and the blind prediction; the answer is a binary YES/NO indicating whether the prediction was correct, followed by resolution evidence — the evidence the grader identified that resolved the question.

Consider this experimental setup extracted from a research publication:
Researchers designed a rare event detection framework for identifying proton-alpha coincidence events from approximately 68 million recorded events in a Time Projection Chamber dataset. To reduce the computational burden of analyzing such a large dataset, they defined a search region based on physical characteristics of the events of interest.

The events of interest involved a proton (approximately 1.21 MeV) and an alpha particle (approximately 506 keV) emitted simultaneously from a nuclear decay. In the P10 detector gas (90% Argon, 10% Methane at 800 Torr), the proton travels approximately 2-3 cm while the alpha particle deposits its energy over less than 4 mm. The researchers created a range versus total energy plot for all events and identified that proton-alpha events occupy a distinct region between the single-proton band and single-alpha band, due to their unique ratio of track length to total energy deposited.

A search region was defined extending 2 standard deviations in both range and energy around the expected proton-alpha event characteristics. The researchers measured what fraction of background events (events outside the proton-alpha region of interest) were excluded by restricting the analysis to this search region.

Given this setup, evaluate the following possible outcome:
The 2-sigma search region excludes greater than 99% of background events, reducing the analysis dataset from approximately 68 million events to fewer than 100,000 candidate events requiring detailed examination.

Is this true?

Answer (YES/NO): NO